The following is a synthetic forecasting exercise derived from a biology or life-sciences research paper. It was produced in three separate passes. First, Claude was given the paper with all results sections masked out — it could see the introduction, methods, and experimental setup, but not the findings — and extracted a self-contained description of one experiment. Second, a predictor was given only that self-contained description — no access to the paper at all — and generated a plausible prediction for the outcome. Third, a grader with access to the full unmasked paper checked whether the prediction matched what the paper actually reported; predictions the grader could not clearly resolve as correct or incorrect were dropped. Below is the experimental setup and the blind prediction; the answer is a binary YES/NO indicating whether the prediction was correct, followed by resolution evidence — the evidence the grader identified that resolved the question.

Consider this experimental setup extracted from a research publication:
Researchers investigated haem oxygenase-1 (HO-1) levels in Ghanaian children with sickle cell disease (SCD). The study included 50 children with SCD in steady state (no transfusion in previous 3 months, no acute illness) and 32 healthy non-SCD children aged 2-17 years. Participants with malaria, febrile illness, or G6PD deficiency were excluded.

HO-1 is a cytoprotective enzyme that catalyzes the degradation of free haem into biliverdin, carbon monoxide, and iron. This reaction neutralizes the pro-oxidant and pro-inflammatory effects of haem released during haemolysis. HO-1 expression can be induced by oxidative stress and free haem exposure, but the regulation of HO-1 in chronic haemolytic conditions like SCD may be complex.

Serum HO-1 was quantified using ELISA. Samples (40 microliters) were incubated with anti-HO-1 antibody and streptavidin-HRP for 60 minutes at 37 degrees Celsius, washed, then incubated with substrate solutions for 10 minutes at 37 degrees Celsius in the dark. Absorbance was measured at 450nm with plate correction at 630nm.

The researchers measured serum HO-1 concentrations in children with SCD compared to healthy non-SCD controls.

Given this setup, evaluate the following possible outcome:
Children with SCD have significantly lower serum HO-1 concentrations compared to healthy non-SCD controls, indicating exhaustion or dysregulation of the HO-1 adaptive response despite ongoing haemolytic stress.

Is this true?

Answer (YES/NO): NO